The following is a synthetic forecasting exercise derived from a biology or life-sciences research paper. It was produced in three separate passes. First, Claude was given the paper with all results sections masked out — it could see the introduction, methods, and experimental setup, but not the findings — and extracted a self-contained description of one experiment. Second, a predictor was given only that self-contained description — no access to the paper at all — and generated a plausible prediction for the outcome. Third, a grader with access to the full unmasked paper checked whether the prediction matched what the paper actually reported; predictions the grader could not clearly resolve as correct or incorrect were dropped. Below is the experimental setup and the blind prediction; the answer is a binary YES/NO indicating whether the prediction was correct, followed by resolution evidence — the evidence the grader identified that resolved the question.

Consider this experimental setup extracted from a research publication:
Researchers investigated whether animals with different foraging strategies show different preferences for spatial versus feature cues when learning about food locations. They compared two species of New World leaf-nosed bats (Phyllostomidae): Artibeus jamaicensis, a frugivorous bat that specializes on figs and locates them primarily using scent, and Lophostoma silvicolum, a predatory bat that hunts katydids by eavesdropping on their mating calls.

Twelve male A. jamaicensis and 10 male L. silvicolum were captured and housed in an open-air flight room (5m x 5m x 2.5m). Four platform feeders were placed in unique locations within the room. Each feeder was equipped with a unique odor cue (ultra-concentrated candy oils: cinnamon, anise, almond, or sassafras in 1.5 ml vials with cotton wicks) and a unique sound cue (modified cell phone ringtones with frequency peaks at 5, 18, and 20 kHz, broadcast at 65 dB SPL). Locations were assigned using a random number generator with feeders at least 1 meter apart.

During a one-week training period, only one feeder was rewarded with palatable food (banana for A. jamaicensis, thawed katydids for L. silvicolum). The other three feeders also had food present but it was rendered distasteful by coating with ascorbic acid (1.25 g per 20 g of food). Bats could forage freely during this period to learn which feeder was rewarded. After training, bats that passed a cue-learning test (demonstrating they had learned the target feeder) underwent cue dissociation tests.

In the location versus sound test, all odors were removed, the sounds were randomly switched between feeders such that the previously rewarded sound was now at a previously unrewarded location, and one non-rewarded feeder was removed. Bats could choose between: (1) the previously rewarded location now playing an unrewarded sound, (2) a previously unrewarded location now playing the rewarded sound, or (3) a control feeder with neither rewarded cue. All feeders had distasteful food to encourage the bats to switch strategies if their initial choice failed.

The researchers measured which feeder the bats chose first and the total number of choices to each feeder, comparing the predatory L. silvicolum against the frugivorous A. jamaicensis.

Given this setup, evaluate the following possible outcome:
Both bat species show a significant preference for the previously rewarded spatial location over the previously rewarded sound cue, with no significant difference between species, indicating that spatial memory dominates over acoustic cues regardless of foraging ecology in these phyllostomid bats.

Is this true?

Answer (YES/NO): NO